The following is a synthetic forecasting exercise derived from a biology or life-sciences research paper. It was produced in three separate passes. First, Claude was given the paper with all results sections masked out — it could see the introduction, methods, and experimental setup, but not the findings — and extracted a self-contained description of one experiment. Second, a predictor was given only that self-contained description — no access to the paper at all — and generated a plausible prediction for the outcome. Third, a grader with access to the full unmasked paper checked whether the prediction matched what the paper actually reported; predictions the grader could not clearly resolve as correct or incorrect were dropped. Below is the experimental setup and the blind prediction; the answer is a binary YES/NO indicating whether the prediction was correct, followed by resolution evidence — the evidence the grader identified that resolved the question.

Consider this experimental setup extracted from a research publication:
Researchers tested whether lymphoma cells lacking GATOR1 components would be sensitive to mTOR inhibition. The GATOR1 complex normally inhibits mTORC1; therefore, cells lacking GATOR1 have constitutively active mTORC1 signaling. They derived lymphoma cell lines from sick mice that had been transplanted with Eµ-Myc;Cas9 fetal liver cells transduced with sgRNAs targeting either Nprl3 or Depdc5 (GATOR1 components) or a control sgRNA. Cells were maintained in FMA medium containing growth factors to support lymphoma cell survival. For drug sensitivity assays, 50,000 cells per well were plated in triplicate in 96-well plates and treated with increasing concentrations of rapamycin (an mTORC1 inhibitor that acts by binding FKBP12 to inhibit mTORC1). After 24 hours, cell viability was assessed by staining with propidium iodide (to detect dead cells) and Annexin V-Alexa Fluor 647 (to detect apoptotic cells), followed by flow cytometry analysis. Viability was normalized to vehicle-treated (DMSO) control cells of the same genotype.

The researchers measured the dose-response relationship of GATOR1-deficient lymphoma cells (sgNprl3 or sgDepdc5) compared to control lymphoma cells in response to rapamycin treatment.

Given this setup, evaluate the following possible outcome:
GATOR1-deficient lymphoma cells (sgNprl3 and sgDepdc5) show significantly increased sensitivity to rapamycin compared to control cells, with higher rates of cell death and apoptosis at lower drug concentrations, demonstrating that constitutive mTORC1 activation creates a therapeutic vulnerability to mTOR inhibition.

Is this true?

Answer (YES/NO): YES